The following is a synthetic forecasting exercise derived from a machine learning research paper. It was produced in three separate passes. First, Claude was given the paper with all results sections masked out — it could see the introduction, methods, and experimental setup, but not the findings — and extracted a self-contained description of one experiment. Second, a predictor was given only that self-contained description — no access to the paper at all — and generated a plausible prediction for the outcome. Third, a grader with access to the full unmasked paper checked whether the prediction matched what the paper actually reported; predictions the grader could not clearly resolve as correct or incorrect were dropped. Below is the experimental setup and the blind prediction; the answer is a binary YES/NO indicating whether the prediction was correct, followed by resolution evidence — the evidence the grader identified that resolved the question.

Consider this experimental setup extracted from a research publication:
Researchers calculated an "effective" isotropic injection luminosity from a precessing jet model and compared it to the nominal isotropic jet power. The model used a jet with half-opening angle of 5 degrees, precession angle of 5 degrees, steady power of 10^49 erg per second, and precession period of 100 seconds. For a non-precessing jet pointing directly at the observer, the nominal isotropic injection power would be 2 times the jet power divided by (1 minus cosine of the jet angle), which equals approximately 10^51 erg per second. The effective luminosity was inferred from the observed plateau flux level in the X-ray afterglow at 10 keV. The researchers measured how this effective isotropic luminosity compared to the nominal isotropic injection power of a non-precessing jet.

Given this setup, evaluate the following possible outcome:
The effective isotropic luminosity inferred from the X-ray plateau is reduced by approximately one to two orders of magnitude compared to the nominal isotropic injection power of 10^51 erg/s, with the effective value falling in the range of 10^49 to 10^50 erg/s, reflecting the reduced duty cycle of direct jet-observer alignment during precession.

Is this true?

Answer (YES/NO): YES